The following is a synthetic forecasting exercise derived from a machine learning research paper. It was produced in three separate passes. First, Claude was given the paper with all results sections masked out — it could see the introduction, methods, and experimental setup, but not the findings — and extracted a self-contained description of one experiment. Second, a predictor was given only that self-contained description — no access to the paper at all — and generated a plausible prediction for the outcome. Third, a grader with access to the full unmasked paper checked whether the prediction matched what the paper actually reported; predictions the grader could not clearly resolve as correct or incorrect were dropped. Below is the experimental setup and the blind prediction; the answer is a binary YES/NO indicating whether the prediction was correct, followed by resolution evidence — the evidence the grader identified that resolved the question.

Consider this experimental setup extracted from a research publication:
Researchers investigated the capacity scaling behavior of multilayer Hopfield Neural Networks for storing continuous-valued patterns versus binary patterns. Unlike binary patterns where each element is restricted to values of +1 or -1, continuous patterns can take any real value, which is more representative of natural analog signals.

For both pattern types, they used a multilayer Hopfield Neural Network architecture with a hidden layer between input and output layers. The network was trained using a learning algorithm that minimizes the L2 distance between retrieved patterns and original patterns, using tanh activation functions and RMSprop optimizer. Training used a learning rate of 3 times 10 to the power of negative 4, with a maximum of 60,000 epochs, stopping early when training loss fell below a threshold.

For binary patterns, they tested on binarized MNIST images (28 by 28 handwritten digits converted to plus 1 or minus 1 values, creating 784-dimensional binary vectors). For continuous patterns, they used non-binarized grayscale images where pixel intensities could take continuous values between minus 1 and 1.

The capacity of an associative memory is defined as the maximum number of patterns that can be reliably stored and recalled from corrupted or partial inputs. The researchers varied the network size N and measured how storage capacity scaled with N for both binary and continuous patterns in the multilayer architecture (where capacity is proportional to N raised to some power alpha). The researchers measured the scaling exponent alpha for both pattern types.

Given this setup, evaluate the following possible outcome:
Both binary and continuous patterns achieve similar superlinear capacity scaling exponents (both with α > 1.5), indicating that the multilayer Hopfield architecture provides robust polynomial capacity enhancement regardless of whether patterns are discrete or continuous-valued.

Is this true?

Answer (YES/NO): NO